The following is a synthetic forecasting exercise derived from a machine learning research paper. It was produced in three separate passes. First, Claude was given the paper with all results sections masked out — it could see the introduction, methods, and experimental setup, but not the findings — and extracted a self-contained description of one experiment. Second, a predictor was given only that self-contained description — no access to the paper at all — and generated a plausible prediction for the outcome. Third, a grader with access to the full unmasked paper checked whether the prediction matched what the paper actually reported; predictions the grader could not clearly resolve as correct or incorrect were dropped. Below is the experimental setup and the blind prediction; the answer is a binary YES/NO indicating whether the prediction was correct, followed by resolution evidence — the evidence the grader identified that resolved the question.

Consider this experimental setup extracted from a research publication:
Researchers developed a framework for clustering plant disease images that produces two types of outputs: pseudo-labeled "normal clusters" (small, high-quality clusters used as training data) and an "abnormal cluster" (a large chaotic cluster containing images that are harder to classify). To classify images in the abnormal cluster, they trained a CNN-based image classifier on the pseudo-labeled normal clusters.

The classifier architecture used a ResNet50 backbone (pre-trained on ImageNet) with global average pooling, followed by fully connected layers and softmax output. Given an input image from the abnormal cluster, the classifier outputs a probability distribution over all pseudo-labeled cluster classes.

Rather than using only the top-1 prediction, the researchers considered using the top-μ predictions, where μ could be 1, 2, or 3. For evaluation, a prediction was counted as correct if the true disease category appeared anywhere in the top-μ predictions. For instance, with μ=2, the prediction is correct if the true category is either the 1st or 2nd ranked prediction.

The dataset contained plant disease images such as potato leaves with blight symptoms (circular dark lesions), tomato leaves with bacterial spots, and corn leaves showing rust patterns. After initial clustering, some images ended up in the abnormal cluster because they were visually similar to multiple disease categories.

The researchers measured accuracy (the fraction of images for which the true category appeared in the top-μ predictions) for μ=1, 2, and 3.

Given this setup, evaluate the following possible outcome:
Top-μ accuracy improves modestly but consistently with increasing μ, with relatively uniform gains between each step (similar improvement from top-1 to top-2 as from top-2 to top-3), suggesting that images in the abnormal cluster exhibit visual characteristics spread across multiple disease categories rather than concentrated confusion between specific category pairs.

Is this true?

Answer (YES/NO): NO